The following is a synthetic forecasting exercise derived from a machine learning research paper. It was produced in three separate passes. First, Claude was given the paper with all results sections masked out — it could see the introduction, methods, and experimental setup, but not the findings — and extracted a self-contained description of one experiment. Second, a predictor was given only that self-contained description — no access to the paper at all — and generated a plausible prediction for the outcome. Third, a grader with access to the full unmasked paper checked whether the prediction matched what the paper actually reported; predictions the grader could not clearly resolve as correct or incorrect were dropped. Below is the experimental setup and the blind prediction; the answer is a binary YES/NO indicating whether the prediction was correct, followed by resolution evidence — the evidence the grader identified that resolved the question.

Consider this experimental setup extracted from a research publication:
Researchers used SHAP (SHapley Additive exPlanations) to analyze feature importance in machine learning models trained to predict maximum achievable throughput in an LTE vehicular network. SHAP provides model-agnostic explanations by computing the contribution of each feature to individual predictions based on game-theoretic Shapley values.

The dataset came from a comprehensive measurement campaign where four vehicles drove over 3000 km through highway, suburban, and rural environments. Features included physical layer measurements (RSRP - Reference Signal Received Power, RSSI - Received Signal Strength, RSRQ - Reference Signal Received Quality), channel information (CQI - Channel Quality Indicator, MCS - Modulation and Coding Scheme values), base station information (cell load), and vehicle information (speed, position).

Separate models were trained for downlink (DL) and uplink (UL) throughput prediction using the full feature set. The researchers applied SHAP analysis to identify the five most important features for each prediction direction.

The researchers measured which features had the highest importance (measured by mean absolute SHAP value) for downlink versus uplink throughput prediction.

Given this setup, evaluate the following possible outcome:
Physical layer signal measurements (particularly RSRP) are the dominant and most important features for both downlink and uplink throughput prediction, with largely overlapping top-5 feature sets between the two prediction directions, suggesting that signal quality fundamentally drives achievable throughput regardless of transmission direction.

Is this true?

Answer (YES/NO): NO